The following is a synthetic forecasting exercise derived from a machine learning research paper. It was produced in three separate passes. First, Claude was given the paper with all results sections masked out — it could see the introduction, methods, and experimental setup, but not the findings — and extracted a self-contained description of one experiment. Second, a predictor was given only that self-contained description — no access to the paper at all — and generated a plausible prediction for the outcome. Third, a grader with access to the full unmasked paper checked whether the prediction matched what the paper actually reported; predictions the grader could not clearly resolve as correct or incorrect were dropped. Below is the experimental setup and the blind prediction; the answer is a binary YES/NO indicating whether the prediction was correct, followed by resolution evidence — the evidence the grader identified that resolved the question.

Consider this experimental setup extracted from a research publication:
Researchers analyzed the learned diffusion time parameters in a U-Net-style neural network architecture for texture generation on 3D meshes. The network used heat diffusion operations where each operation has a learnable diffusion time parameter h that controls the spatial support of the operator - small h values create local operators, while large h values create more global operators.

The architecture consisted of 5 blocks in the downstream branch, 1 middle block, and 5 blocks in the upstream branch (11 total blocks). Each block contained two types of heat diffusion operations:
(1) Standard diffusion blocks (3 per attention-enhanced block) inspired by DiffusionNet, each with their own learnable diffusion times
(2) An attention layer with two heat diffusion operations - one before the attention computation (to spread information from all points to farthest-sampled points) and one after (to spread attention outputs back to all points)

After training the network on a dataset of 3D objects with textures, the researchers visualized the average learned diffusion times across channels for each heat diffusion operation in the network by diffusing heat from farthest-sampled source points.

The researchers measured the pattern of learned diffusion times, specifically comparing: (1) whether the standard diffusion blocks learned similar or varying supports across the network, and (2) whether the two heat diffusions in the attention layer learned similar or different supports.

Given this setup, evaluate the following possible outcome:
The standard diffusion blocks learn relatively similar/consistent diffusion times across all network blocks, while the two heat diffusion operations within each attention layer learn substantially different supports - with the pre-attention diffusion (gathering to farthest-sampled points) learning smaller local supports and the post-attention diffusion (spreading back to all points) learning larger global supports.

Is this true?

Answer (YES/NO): YES